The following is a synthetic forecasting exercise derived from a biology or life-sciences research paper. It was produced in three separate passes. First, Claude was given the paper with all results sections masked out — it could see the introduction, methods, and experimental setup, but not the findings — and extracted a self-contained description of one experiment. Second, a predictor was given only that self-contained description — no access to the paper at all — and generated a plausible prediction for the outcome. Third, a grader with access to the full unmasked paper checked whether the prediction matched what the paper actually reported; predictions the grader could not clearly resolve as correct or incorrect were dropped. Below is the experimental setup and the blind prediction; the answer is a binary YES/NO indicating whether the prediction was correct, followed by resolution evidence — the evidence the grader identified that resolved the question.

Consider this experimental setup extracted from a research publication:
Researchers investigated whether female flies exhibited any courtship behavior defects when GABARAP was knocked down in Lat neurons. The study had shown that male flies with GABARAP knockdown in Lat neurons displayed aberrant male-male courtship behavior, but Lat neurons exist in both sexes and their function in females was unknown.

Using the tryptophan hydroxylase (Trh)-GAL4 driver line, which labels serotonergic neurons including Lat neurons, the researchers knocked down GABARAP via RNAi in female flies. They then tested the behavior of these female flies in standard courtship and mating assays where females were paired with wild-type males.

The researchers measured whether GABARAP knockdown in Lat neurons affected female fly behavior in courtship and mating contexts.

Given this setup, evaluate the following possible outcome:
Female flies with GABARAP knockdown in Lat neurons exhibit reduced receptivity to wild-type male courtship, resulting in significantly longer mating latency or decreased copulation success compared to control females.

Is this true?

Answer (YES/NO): NO